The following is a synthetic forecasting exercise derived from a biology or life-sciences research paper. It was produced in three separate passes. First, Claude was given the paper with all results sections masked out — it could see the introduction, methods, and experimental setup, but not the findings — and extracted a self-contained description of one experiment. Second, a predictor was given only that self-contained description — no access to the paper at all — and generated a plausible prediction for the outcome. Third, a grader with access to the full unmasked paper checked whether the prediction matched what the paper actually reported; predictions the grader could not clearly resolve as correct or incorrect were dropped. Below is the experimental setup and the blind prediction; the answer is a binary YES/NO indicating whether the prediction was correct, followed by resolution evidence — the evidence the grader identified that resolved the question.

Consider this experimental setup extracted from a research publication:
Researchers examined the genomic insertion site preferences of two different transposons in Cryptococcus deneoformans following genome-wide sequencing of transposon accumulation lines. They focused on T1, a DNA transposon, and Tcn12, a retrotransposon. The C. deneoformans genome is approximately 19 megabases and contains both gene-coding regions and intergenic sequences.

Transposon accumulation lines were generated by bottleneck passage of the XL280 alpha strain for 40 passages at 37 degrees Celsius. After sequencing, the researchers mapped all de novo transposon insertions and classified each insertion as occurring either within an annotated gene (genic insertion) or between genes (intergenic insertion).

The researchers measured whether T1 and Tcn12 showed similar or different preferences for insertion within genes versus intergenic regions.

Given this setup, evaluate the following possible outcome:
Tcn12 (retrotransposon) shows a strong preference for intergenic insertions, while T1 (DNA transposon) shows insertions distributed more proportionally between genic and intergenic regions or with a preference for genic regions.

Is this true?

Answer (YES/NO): NO